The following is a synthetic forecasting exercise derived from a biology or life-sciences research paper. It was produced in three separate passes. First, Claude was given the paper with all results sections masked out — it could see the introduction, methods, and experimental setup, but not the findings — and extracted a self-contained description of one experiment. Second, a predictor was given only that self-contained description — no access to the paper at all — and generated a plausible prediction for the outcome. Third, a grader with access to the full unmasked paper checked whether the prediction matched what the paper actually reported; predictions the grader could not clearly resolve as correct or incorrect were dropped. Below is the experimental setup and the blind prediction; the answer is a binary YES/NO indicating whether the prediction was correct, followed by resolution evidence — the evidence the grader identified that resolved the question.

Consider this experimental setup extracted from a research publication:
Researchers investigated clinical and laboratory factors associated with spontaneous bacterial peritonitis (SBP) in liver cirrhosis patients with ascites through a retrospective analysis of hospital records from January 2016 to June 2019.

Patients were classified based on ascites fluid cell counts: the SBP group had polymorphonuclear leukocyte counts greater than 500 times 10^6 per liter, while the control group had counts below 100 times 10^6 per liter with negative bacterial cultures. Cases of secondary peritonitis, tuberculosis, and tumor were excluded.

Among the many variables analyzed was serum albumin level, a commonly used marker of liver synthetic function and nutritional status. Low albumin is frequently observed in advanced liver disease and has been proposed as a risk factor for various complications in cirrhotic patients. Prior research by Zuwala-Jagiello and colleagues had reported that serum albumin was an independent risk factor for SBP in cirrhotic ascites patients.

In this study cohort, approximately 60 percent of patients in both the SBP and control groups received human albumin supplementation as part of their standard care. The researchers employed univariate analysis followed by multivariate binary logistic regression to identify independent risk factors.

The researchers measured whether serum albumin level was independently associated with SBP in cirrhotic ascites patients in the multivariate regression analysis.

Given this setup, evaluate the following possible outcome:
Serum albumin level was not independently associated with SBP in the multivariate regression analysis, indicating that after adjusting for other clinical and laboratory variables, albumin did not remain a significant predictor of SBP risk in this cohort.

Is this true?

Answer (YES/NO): YES